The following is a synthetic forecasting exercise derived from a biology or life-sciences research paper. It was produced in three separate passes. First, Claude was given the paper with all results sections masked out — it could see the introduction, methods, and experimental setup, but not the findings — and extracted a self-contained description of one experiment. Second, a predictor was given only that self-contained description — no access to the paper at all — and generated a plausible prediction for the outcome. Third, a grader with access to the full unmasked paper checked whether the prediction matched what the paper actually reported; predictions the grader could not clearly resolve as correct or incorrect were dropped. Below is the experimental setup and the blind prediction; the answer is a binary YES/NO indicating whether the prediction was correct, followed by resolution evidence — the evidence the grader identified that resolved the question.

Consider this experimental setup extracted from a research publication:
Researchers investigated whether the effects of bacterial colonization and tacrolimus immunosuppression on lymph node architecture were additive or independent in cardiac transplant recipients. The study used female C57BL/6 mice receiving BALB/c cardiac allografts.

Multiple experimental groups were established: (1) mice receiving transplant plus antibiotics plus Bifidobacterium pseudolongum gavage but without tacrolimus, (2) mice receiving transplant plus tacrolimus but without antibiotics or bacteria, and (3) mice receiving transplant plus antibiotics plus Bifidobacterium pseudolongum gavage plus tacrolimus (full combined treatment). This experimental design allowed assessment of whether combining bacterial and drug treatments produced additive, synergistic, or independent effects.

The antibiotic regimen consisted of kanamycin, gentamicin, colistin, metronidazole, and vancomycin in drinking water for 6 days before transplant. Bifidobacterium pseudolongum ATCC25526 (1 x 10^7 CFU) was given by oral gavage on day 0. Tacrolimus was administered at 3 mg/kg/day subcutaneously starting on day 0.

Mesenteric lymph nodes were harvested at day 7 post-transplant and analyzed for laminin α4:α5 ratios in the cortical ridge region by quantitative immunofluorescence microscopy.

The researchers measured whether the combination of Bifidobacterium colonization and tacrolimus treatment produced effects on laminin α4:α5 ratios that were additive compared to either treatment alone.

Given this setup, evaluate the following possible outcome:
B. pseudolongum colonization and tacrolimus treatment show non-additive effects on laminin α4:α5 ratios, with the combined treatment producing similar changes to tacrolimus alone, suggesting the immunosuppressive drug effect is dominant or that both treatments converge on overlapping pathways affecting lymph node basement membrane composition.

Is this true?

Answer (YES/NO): NO